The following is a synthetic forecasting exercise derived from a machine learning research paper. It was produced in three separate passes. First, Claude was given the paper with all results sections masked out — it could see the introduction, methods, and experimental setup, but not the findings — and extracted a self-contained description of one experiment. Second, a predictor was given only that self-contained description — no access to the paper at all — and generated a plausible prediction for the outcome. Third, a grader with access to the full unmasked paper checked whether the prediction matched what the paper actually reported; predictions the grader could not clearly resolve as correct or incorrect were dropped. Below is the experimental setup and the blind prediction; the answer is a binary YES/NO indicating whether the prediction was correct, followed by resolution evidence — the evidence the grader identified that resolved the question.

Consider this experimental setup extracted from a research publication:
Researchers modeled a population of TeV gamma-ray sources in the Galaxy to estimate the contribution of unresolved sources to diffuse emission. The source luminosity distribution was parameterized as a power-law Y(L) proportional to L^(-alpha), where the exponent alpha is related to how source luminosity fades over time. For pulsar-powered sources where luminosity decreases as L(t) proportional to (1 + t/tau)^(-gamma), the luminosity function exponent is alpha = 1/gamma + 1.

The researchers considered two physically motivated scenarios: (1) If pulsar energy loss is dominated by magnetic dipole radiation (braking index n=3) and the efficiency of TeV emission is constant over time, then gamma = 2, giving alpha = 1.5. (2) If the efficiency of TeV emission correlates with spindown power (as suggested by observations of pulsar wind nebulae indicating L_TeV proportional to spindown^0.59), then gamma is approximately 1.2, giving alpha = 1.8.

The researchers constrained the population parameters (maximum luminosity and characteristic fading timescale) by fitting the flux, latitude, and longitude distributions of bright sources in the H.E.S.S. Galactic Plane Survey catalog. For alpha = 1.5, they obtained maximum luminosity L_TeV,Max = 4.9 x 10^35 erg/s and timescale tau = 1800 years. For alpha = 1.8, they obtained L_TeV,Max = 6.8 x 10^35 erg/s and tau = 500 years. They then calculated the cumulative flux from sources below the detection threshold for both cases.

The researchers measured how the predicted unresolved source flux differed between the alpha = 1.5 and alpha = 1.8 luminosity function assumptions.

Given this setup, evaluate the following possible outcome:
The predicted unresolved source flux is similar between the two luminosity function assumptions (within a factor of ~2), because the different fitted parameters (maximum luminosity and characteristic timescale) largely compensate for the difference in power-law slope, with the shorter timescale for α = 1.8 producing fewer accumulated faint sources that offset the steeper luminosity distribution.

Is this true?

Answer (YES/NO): YES